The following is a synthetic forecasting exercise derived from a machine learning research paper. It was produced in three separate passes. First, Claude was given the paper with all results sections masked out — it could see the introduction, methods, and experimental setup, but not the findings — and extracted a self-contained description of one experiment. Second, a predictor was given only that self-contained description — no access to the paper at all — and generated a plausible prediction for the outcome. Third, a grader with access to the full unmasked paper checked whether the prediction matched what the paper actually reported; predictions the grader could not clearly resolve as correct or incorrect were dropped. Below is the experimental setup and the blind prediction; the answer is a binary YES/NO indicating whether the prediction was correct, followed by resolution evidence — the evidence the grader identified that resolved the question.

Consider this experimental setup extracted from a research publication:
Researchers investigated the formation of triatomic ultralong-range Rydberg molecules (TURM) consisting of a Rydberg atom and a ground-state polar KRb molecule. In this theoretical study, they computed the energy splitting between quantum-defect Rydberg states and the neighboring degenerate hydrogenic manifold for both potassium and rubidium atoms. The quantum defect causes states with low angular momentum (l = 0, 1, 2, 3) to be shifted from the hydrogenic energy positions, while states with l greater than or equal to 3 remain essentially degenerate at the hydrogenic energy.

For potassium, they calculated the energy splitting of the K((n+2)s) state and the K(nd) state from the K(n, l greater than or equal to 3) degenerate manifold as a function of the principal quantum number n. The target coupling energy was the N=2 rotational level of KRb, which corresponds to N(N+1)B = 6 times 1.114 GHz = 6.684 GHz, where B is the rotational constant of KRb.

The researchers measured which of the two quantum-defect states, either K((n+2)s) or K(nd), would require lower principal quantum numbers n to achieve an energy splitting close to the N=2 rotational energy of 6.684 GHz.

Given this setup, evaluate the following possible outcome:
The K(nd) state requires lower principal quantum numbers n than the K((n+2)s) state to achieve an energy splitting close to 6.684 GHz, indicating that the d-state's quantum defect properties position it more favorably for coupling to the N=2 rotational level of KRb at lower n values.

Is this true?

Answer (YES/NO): NO